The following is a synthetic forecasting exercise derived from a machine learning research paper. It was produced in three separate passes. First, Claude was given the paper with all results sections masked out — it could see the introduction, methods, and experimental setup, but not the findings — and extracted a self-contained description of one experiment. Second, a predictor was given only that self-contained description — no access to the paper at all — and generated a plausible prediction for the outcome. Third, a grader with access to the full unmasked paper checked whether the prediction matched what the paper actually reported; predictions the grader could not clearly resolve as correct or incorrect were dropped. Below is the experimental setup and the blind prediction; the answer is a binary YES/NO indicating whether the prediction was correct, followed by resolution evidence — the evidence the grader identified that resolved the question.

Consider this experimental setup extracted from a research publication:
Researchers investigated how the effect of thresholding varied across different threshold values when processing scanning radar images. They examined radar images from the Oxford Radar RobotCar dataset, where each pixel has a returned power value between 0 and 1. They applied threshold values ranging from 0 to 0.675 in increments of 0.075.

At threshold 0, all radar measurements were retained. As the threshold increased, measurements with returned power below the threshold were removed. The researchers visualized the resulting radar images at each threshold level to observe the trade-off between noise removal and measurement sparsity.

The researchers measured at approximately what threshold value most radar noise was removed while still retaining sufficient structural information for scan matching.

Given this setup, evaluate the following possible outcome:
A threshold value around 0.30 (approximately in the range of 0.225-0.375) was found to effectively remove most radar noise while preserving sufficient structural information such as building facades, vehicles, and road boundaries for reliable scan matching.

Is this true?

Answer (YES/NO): YES